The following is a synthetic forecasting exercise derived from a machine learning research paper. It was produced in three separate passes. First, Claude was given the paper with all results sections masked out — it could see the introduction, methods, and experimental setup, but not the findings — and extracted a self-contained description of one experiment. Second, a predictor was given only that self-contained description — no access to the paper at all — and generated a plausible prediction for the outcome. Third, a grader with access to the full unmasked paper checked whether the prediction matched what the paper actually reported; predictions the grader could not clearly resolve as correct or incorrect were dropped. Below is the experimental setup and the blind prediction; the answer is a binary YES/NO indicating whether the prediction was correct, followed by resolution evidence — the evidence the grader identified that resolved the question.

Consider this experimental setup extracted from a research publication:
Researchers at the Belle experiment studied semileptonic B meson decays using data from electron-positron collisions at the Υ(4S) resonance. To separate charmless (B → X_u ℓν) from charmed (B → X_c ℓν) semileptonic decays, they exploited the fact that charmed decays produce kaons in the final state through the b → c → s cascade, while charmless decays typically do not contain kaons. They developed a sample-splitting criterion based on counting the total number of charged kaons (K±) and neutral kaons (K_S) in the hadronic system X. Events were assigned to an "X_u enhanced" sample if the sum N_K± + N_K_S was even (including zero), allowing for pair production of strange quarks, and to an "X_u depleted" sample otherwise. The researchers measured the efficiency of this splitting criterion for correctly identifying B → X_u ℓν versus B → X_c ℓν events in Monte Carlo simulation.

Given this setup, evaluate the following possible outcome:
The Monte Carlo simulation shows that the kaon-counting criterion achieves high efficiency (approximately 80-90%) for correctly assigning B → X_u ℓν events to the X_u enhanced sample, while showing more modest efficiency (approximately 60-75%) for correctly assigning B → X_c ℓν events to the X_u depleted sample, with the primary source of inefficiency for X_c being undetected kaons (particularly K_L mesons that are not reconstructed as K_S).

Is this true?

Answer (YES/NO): NO